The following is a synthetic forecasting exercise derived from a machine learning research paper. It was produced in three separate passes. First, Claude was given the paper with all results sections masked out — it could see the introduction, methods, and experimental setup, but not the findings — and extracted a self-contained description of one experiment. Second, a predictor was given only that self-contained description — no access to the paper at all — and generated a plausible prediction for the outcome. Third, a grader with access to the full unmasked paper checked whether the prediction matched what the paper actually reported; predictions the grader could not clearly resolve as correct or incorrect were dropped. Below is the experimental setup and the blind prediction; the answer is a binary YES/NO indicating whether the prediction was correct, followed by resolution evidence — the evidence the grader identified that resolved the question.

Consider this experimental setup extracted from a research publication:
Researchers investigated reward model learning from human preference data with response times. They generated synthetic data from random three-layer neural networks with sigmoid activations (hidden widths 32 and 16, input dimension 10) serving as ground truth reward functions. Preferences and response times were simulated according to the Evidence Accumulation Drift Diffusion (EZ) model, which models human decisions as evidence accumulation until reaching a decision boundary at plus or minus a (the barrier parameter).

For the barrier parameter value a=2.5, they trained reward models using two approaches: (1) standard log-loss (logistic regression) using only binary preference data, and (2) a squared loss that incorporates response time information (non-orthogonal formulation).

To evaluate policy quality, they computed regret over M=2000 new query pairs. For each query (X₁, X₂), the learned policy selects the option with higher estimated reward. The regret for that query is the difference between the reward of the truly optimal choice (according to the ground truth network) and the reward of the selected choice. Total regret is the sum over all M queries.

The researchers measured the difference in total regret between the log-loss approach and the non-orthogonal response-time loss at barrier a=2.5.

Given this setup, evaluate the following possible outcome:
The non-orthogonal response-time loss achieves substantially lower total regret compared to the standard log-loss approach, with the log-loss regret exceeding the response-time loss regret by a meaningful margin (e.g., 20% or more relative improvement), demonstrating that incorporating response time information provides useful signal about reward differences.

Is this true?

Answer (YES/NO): NO